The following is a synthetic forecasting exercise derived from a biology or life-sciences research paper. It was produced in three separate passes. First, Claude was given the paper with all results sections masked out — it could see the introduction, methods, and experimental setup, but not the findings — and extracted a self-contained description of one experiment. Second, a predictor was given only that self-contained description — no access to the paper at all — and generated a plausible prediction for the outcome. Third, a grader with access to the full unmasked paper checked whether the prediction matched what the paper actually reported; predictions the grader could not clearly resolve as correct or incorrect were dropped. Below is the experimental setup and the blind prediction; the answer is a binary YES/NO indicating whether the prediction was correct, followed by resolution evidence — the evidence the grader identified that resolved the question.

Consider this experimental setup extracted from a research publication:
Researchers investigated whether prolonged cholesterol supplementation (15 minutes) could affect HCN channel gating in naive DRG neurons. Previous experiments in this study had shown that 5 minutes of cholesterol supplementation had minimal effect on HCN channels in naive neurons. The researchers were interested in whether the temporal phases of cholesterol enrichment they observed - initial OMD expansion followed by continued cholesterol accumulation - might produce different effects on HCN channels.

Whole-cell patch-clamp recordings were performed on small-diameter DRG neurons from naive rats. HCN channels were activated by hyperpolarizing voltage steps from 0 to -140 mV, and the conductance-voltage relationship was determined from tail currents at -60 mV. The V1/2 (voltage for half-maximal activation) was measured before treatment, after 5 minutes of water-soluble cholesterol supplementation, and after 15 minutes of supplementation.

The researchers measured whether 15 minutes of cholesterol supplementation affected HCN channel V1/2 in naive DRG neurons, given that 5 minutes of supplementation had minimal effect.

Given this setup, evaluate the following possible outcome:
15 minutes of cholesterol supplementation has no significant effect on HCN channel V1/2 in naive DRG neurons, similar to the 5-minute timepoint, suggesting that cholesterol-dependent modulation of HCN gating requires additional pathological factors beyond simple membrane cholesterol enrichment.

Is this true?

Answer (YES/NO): NO